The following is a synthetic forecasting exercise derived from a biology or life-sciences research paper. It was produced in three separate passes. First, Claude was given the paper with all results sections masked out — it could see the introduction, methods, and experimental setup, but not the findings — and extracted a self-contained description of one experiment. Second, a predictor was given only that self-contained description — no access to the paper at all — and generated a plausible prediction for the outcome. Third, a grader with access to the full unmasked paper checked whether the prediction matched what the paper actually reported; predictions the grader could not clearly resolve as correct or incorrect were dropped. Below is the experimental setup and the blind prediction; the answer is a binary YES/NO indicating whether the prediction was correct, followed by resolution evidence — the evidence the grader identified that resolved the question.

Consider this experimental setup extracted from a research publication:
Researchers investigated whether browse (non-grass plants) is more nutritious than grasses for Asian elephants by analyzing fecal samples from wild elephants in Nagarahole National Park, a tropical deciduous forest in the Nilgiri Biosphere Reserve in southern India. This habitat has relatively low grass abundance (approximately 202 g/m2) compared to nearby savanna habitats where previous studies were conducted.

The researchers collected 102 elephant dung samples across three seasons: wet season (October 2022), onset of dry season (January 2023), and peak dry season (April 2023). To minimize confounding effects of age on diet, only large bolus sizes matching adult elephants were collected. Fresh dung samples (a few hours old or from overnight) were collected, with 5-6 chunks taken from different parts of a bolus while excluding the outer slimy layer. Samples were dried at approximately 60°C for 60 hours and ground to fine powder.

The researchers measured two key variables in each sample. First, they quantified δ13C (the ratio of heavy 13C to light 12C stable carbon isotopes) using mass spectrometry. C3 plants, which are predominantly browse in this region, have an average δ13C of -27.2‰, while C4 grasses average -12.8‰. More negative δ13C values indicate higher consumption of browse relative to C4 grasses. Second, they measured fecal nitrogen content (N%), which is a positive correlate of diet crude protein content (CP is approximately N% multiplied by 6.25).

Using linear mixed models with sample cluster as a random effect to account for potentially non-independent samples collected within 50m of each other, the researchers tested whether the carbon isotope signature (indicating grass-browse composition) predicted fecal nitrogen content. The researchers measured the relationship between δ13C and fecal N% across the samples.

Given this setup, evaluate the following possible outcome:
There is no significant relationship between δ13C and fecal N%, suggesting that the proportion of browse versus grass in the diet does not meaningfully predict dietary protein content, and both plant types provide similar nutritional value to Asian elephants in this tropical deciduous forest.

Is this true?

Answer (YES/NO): YES